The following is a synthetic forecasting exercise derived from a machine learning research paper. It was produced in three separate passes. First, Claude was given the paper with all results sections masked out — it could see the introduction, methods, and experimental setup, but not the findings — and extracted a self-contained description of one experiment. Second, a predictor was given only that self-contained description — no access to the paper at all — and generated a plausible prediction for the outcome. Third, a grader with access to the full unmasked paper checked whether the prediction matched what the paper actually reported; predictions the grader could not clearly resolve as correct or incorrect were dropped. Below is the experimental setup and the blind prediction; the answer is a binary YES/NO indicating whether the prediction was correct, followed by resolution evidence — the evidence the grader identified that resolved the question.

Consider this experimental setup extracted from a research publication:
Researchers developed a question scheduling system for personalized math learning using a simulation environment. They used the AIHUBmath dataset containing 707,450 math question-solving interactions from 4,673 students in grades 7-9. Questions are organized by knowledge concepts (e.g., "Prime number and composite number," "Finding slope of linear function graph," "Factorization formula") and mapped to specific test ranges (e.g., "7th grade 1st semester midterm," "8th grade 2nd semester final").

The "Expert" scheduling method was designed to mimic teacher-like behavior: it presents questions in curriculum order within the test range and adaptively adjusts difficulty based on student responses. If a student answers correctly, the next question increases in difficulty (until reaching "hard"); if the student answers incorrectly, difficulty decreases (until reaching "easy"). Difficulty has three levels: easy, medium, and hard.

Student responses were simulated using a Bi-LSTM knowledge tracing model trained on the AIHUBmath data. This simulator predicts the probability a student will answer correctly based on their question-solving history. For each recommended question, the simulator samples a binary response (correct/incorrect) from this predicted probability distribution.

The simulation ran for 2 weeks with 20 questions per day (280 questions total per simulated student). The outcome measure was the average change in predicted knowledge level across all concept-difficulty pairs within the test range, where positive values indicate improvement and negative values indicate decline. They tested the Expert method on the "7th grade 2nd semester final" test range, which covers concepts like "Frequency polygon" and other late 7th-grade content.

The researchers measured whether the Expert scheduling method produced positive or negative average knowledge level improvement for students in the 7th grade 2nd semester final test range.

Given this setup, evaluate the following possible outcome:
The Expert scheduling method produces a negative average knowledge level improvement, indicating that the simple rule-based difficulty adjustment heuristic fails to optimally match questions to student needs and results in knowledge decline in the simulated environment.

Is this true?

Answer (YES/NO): YES